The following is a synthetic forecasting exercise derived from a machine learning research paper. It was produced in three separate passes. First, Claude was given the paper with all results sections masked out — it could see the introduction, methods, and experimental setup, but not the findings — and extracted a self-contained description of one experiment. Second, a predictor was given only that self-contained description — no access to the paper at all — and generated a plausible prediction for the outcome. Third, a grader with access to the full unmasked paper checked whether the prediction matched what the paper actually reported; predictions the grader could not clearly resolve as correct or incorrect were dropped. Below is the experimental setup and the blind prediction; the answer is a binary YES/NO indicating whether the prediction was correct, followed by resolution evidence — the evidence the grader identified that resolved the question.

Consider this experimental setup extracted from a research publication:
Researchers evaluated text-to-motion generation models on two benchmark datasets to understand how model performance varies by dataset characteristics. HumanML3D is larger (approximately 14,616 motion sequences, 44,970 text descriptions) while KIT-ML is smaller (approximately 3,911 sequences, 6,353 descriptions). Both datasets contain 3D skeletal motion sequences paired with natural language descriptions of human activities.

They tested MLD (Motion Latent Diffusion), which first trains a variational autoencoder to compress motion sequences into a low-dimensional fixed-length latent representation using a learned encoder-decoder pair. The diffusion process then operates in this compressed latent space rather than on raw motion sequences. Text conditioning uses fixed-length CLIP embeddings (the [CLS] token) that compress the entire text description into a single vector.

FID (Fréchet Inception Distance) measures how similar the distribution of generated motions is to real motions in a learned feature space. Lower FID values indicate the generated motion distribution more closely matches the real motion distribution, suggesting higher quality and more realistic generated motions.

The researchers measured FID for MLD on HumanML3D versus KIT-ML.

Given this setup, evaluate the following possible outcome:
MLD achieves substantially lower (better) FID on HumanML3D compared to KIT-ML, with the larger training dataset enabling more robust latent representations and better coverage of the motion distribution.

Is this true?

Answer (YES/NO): NO